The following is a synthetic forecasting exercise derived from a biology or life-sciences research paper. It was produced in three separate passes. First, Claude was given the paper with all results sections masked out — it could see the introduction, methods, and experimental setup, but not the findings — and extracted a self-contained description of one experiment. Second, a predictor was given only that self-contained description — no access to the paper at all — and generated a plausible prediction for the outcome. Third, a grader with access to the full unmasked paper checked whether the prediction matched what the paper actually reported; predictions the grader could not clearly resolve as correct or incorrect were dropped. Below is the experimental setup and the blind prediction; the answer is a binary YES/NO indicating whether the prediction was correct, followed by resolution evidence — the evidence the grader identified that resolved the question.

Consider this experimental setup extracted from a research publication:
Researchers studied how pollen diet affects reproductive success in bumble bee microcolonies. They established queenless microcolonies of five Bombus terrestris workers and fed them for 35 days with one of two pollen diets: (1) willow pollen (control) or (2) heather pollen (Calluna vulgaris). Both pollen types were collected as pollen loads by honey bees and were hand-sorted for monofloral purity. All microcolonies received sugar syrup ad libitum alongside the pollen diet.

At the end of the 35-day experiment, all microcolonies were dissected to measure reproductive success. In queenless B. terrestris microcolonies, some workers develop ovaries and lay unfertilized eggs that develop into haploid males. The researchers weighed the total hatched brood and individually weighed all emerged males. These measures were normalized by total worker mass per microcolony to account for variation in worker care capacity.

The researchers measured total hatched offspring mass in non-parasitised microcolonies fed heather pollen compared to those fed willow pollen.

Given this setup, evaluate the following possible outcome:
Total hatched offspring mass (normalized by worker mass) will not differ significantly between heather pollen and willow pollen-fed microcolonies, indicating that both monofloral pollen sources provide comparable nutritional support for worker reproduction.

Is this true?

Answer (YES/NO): NO